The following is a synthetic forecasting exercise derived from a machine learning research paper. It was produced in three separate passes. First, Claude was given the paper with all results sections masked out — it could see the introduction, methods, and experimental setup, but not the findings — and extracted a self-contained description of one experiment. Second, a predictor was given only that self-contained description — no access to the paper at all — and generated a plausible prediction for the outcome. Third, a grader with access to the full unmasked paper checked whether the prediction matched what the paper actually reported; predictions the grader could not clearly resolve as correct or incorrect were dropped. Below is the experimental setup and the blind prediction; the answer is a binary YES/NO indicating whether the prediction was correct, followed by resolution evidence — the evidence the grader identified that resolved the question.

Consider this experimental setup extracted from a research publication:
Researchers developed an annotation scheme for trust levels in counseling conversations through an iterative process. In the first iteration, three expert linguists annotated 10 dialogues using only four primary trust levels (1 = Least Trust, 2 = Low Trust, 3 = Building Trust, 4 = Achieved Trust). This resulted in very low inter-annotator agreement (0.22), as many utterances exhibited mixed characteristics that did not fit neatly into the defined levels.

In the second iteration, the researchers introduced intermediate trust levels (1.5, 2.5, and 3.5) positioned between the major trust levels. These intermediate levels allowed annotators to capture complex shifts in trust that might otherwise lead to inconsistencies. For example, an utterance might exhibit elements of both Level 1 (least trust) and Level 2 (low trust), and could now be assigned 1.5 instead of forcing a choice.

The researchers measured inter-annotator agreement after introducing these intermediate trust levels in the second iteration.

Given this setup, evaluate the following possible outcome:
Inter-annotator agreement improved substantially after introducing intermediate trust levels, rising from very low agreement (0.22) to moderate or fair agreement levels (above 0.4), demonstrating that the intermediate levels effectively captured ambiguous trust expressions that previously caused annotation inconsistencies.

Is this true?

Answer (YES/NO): YES